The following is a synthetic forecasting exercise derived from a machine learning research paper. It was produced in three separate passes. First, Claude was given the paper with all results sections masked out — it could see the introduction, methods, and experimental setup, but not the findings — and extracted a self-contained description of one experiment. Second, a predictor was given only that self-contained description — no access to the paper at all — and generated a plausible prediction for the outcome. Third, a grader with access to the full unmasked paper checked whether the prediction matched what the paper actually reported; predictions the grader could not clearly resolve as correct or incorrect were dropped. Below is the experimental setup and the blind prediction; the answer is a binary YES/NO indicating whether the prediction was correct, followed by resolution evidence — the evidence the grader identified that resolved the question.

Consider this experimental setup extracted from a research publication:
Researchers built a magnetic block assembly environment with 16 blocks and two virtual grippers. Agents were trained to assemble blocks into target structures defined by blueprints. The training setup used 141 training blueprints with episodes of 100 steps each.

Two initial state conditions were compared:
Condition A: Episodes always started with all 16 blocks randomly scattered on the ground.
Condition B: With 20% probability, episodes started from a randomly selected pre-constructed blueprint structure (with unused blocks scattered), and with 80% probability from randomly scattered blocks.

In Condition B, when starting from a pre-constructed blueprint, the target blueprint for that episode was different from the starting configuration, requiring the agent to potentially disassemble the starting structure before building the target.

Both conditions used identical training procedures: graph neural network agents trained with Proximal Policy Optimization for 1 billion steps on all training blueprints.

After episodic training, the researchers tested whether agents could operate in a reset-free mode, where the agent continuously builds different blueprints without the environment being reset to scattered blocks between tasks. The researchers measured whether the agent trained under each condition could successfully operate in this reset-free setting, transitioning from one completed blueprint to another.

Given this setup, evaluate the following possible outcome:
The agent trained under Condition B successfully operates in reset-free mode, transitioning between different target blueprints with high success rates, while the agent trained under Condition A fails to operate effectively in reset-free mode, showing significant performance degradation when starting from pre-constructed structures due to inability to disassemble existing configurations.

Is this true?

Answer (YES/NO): NO